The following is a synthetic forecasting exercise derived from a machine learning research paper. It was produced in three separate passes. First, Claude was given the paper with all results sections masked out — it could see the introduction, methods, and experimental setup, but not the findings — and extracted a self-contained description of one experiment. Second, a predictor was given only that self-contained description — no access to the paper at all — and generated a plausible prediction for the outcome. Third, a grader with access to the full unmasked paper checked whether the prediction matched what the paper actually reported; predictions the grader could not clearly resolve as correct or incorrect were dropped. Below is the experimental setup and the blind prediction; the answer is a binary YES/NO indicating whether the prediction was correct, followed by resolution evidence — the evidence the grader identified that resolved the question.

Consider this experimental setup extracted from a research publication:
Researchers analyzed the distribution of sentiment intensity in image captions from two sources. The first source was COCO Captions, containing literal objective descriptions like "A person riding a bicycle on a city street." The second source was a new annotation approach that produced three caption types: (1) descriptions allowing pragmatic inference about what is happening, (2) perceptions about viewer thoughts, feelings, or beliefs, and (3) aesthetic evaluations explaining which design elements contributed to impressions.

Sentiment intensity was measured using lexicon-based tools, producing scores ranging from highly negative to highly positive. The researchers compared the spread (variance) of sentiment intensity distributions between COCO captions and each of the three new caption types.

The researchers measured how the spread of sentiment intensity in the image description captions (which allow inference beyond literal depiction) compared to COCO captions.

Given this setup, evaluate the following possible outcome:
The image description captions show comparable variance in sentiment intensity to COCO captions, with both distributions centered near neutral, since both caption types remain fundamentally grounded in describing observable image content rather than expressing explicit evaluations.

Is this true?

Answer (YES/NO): YES